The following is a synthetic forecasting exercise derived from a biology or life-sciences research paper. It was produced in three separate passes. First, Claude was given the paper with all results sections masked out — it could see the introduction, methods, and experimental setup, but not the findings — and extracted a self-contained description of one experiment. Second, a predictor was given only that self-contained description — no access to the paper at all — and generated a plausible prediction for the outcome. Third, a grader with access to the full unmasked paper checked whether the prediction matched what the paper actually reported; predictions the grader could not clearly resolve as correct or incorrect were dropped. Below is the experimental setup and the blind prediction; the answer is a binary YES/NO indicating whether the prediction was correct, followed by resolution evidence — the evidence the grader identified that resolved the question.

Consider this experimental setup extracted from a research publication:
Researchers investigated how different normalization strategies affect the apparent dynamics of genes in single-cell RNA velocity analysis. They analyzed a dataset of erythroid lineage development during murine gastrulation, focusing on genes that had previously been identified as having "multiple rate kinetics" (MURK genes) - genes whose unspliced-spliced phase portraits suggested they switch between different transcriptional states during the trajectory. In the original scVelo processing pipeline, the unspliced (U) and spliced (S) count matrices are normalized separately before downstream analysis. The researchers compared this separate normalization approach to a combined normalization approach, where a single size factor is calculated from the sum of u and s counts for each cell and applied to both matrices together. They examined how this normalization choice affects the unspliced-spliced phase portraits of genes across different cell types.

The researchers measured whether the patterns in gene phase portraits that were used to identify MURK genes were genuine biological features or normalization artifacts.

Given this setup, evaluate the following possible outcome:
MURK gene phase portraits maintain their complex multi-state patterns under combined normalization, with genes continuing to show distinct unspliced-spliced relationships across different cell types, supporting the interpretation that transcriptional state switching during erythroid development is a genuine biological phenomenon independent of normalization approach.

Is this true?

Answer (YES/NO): NO